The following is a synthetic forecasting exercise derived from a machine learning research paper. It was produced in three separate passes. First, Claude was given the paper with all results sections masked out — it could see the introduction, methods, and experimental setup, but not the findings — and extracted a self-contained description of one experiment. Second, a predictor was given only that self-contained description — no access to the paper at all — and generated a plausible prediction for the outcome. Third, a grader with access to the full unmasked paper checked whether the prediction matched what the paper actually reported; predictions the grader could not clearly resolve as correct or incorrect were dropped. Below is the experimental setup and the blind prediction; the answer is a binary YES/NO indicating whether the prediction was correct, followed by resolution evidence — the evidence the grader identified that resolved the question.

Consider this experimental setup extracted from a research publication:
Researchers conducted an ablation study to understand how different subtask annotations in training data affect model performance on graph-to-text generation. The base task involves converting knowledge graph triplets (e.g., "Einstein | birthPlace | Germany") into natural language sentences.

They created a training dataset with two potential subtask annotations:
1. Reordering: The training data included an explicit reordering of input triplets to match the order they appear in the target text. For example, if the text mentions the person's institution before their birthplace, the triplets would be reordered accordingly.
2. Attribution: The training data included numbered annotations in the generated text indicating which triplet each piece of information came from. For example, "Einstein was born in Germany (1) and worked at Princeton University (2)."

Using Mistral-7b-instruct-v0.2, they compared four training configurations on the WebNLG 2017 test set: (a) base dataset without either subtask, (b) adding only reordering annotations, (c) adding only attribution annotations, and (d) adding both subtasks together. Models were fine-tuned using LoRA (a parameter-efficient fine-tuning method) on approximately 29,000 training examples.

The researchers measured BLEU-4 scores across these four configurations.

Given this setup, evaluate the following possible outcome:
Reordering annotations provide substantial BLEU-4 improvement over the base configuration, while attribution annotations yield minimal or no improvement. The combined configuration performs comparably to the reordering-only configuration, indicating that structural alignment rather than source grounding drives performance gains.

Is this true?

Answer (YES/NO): NO